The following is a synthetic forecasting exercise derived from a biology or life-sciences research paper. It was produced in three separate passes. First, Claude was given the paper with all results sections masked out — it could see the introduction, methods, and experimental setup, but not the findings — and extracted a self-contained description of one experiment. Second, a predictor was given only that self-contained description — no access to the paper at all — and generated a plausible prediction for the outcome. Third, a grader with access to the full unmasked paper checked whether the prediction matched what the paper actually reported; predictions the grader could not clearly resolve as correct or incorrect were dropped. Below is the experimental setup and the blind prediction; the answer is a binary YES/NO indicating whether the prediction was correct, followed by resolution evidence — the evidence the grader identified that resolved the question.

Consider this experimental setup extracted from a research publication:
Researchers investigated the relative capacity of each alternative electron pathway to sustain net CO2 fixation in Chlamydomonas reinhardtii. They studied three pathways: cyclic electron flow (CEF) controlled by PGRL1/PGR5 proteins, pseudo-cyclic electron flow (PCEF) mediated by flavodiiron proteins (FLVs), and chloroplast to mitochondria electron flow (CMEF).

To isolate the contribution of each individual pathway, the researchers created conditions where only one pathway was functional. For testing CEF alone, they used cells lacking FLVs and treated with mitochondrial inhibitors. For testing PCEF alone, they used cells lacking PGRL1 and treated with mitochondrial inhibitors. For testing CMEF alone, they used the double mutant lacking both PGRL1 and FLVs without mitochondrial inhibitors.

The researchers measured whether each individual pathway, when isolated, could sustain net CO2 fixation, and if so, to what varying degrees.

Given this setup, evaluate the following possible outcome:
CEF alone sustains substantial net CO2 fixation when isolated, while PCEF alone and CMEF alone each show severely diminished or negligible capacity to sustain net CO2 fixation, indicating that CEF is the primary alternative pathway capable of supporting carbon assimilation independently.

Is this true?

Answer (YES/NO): NO